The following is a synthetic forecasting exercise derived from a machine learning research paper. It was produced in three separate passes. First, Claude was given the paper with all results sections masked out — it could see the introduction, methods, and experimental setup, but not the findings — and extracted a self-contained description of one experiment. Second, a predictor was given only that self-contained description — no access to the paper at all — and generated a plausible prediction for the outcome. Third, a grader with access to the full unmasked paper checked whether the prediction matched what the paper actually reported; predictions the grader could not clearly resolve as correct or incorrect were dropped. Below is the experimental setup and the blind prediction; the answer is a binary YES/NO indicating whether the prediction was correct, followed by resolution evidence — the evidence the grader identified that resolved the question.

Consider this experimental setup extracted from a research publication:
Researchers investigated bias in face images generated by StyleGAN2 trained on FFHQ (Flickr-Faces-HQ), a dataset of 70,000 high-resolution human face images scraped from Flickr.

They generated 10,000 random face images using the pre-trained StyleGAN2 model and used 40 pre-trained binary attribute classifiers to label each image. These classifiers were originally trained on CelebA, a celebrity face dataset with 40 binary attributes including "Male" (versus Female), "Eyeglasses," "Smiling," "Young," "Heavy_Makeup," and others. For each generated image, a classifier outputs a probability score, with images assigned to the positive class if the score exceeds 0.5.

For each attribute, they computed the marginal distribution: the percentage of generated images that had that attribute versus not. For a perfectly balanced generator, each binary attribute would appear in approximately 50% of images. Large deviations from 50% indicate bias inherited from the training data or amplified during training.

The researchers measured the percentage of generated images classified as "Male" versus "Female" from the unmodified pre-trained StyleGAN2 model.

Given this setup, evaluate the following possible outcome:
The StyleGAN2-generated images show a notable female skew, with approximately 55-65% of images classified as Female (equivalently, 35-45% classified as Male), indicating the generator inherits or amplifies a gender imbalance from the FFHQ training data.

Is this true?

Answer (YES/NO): YES